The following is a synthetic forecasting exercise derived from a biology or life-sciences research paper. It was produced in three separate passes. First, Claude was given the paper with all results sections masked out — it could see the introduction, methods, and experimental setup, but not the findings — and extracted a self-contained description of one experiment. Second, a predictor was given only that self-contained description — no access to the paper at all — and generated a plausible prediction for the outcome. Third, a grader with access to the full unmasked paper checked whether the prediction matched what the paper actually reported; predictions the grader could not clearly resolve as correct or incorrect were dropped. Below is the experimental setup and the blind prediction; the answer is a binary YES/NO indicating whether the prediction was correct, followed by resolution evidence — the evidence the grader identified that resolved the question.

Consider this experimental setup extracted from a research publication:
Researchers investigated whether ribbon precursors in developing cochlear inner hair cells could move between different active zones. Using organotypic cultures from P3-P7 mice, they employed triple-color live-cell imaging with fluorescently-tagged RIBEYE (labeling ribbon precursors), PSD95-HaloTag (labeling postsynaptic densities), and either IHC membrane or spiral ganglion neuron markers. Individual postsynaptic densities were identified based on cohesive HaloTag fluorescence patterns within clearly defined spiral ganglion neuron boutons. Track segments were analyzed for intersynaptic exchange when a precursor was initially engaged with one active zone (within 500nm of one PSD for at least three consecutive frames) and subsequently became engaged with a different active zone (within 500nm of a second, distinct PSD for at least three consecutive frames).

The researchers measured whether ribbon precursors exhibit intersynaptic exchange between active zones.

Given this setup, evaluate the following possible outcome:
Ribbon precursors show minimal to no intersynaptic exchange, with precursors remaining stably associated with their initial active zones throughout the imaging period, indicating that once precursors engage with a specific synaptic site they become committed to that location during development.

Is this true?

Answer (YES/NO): NO